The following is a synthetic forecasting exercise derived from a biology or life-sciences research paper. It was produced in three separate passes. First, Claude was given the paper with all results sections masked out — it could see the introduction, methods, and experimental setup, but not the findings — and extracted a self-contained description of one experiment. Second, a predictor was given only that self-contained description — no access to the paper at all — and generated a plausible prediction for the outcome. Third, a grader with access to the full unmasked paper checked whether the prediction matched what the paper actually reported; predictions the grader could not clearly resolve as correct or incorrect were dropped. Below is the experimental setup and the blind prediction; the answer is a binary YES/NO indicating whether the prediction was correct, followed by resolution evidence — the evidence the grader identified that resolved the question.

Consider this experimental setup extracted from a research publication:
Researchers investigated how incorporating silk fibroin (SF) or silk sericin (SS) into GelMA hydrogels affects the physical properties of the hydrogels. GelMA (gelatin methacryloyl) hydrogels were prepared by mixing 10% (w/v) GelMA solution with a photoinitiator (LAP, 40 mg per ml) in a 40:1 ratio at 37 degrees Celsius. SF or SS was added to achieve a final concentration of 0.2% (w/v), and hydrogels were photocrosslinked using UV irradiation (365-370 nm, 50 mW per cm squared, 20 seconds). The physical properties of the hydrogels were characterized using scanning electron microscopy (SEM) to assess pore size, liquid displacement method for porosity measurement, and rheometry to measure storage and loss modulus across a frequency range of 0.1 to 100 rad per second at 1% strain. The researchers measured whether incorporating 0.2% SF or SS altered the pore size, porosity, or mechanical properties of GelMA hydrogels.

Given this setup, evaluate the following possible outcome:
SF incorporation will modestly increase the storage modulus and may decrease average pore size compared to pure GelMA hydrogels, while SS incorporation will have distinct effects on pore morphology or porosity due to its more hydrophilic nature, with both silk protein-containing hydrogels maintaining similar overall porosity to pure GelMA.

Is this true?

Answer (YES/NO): NO